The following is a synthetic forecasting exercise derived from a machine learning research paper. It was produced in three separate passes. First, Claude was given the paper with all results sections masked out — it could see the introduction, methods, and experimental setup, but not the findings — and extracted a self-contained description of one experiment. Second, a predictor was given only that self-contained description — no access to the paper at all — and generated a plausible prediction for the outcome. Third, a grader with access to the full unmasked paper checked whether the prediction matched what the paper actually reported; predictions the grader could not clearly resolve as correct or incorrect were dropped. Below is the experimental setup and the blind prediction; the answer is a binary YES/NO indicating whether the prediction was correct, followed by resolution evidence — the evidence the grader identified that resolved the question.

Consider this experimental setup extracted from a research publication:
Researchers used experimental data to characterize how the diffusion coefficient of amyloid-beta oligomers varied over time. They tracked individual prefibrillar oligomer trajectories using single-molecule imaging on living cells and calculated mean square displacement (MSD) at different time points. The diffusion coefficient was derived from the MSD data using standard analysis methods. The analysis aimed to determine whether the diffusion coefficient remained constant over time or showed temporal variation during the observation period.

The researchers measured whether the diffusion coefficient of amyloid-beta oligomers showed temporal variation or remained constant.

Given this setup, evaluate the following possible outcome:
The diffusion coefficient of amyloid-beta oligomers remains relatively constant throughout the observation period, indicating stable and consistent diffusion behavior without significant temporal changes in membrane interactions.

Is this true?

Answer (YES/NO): YES